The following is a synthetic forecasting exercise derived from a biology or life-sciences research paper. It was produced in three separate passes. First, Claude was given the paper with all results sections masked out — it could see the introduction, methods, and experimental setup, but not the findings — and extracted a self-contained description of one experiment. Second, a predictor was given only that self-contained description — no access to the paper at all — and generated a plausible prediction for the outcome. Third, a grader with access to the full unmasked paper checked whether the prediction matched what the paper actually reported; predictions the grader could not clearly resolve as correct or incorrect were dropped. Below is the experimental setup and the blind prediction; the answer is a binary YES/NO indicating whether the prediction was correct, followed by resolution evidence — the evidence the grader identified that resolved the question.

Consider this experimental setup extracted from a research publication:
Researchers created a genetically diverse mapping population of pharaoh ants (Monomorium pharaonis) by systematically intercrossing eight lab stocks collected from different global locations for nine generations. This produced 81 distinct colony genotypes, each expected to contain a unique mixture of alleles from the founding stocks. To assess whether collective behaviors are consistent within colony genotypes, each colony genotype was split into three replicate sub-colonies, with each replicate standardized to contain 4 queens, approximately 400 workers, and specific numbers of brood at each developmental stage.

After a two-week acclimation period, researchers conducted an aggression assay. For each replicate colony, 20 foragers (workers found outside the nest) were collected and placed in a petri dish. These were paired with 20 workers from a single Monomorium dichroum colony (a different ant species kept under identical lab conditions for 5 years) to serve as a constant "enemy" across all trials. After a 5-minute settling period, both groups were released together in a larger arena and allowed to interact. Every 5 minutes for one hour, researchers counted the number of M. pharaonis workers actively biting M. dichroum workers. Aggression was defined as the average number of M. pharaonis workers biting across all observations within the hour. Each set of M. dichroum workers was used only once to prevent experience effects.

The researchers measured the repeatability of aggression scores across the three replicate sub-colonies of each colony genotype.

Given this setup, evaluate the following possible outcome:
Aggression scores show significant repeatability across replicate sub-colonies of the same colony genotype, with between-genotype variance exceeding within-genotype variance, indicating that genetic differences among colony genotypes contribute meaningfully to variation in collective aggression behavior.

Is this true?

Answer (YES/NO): YES